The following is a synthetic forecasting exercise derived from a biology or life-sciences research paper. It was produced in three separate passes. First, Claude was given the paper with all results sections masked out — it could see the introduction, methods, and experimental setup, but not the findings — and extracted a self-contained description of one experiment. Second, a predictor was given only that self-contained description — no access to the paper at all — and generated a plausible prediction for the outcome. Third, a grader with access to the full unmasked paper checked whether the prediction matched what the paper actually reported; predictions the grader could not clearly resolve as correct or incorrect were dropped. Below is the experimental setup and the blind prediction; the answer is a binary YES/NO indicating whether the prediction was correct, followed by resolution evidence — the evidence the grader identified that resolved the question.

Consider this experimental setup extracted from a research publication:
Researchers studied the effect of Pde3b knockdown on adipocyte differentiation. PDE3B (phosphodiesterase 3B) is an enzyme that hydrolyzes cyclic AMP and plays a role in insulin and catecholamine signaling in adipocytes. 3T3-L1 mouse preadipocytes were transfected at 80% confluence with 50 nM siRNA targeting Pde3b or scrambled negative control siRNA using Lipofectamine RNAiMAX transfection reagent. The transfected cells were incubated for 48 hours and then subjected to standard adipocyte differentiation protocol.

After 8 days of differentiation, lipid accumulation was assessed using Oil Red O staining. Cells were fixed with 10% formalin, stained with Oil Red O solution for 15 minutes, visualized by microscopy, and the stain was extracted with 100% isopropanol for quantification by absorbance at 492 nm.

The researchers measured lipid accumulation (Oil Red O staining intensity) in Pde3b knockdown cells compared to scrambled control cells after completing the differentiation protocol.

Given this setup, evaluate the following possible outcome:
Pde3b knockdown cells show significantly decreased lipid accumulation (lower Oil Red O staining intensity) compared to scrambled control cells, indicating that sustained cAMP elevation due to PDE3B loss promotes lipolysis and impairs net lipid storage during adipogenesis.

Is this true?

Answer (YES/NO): NO